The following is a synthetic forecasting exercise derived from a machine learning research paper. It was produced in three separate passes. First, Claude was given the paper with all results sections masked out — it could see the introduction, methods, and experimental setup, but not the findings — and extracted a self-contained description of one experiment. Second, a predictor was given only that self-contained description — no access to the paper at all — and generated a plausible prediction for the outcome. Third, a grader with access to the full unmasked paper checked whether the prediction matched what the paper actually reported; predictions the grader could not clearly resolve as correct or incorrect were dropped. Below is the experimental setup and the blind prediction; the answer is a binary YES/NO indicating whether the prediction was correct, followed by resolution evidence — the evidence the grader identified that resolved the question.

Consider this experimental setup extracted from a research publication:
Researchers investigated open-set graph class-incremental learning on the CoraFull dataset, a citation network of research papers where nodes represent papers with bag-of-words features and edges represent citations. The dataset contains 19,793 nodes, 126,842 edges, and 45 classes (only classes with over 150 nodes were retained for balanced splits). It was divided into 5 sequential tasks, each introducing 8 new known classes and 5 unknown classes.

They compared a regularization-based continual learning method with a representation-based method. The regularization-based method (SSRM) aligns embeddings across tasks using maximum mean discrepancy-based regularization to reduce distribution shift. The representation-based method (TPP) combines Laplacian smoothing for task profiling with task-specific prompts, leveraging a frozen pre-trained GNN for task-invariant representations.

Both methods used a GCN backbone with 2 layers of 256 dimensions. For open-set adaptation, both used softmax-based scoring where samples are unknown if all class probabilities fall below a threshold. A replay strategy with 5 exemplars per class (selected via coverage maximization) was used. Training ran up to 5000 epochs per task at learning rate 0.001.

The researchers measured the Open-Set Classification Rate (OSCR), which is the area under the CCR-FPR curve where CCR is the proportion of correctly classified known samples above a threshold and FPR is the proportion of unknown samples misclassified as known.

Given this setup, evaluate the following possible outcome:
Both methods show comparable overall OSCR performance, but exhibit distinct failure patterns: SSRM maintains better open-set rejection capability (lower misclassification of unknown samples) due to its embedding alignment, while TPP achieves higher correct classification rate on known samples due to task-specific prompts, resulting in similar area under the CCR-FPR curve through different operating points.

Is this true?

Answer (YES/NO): NO